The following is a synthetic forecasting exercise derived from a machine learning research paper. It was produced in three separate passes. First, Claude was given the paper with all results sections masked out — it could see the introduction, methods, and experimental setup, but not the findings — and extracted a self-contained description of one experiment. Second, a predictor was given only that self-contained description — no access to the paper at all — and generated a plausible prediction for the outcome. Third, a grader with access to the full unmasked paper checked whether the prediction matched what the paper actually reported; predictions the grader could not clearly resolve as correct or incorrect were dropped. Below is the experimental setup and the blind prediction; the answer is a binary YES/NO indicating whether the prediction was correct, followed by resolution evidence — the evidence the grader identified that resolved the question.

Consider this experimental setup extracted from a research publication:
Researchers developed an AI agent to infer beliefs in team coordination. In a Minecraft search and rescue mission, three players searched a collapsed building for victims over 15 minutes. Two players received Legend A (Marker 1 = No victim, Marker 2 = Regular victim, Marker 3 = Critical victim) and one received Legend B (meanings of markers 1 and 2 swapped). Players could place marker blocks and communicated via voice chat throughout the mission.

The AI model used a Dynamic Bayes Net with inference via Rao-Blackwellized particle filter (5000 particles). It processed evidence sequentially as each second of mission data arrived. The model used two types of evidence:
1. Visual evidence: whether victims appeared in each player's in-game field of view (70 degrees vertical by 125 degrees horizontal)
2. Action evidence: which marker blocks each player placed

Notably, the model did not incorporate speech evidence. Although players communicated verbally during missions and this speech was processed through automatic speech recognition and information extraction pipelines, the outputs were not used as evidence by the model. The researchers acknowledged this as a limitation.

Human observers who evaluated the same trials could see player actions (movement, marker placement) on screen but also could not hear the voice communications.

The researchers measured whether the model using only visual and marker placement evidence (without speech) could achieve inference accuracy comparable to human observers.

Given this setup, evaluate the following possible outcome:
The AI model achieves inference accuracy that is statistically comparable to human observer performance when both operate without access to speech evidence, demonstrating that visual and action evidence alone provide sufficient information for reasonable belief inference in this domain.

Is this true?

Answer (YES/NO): YES